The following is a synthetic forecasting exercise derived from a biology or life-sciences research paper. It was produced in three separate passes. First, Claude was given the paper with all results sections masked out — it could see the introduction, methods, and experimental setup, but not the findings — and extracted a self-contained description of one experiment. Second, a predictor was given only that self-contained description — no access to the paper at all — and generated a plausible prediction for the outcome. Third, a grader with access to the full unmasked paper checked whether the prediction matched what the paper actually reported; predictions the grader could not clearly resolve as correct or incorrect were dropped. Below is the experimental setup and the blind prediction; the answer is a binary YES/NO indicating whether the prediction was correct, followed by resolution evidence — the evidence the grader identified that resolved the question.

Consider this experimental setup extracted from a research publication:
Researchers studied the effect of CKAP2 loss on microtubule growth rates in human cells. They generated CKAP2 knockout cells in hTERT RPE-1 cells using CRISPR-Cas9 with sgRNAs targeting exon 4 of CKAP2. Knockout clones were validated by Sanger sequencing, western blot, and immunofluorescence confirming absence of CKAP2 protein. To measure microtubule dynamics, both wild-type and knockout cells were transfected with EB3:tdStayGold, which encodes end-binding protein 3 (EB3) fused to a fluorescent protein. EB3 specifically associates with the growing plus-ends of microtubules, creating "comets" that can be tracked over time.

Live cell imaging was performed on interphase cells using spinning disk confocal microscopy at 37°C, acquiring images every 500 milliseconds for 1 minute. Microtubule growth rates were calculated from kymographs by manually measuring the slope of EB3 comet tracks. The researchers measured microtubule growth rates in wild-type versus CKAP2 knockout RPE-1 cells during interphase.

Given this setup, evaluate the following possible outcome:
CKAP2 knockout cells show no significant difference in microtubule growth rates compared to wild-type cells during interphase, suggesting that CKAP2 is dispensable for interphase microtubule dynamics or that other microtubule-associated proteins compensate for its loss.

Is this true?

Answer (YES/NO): YES